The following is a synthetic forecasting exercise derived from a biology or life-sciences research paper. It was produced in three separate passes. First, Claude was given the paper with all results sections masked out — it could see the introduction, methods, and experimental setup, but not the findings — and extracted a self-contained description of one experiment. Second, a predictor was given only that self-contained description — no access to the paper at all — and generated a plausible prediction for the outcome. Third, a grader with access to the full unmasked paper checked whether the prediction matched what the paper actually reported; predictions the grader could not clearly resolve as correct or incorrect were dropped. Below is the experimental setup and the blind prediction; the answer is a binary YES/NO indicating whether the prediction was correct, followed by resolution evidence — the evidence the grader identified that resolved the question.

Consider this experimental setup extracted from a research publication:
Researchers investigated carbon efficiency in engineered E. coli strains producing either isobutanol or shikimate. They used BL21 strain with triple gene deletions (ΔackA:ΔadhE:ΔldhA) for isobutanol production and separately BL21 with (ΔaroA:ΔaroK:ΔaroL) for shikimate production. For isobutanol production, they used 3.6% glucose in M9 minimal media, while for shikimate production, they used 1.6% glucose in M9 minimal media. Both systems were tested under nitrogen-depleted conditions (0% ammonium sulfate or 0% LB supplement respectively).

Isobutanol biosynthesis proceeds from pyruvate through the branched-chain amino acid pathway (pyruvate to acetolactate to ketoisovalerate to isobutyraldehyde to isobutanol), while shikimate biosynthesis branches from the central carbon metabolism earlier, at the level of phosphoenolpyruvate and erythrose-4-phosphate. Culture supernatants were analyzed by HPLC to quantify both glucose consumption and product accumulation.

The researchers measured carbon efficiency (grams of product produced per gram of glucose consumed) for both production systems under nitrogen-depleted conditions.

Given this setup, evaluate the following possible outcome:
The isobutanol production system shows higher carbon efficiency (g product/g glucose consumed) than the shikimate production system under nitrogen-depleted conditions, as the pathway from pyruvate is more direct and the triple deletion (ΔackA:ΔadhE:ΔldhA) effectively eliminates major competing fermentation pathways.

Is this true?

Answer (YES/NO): YES